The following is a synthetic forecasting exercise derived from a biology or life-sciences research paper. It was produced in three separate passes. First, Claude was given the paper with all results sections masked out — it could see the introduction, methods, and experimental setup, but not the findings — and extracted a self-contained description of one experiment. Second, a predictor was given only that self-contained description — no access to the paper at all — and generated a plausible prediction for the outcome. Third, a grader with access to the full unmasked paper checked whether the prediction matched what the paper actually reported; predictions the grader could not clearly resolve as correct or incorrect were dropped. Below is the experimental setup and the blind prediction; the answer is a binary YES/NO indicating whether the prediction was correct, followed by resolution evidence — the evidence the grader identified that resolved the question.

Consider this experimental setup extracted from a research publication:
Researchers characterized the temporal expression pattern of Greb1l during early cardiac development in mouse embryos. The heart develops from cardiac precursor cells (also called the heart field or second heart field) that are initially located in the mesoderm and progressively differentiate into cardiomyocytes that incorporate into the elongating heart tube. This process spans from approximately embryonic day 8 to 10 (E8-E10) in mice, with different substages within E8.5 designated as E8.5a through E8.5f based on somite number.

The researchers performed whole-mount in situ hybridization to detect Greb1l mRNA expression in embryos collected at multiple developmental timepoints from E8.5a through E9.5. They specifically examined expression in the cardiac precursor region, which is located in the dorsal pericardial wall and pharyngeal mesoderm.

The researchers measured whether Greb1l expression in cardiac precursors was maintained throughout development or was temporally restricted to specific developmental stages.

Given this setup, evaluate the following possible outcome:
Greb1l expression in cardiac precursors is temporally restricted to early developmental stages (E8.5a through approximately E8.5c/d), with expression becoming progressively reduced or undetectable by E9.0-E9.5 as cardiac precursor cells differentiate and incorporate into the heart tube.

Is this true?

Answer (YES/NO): NO